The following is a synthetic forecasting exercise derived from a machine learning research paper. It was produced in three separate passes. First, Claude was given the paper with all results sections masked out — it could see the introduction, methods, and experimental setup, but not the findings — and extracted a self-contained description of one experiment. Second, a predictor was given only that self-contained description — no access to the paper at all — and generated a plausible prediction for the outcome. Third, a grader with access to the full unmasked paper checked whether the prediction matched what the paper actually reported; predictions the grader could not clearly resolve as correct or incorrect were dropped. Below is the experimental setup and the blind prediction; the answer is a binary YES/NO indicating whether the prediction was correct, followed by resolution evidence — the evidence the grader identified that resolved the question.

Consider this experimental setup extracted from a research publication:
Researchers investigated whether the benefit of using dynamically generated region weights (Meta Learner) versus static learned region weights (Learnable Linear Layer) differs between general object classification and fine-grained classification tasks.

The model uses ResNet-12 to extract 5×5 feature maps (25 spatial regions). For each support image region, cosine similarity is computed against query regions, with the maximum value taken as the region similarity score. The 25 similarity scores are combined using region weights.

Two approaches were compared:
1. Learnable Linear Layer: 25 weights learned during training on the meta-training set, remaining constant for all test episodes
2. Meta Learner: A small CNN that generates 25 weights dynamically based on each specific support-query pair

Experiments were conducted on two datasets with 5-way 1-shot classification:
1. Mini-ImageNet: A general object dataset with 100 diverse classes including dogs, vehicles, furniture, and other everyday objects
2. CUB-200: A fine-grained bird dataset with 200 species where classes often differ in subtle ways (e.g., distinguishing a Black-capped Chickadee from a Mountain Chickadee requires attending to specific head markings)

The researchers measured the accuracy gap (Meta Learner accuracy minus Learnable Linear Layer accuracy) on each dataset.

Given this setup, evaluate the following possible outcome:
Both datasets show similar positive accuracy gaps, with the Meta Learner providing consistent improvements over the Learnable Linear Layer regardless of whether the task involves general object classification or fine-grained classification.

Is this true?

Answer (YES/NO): NO